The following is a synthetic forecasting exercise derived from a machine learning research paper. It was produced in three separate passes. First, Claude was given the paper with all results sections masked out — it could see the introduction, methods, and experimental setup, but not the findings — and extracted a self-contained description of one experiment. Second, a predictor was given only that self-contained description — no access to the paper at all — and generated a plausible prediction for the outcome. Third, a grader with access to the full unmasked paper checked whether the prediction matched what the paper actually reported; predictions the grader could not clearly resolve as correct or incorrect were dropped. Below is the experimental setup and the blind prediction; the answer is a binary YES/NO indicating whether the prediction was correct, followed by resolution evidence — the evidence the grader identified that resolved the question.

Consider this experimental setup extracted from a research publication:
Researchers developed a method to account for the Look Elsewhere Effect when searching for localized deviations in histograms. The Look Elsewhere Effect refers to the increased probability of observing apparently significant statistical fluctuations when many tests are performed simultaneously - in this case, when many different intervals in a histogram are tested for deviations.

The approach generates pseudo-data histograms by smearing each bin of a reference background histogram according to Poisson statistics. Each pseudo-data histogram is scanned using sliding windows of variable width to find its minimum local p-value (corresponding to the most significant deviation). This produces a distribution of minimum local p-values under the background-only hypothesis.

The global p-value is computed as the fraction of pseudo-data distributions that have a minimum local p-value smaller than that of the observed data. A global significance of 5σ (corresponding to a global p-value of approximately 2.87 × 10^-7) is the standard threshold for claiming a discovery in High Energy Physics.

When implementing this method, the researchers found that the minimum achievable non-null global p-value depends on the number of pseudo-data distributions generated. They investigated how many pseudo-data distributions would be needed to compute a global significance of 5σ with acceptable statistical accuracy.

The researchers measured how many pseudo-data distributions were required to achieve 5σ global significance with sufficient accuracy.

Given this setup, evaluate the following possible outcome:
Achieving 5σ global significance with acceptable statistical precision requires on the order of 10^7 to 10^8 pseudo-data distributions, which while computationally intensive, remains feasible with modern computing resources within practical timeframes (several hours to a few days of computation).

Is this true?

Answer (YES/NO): NO